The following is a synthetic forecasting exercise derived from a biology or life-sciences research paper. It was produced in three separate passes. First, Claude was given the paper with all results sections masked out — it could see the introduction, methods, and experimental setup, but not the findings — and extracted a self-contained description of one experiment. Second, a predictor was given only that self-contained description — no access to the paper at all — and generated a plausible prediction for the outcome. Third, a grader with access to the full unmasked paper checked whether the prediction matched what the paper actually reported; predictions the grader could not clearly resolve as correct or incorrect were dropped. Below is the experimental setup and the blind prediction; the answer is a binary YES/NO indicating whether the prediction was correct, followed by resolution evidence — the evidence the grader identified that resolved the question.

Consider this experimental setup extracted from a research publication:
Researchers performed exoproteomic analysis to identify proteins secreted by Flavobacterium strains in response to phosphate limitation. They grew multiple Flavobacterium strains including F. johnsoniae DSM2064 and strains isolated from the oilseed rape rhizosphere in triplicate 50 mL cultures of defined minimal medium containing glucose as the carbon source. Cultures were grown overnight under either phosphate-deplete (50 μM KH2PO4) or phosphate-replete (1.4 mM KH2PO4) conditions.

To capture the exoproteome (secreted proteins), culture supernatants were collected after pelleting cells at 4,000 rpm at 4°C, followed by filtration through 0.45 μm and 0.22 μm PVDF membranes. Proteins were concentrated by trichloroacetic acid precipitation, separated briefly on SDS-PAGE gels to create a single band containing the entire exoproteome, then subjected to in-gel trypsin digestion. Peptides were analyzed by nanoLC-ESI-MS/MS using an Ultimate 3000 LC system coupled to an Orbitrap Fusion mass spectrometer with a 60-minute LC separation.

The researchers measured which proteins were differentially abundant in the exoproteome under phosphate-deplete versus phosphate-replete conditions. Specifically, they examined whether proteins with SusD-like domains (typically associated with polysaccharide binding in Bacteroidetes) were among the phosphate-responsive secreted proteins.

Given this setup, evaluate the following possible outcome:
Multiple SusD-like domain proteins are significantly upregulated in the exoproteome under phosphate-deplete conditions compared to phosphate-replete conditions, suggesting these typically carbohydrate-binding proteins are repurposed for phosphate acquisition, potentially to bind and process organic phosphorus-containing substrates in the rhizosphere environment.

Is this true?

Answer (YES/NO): YES